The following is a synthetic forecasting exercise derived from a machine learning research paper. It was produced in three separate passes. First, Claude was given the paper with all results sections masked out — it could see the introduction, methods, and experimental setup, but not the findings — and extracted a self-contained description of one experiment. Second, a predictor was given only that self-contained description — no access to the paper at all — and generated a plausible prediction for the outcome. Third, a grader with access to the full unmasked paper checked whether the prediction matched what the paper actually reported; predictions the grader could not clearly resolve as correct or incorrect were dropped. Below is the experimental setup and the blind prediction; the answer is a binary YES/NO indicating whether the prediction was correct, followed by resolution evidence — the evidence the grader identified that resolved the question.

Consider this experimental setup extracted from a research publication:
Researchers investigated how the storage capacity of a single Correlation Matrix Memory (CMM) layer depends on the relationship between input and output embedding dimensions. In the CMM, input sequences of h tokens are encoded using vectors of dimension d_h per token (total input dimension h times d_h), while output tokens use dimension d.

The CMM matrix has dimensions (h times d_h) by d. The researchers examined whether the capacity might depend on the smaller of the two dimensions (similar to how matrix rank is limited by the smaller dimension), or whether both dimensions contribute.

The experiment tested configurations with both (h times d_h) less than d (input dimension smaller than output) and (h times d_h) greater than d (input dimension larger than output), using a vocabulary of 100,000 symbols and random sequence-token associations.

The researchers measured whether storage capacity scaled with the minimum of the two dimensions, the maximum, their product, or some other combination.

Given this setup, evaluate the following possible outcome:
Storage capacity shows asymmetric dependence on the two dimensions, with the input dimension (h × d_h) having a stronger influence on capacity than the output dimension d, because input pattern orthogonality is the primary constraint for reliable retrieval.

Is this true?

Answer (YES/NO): NO